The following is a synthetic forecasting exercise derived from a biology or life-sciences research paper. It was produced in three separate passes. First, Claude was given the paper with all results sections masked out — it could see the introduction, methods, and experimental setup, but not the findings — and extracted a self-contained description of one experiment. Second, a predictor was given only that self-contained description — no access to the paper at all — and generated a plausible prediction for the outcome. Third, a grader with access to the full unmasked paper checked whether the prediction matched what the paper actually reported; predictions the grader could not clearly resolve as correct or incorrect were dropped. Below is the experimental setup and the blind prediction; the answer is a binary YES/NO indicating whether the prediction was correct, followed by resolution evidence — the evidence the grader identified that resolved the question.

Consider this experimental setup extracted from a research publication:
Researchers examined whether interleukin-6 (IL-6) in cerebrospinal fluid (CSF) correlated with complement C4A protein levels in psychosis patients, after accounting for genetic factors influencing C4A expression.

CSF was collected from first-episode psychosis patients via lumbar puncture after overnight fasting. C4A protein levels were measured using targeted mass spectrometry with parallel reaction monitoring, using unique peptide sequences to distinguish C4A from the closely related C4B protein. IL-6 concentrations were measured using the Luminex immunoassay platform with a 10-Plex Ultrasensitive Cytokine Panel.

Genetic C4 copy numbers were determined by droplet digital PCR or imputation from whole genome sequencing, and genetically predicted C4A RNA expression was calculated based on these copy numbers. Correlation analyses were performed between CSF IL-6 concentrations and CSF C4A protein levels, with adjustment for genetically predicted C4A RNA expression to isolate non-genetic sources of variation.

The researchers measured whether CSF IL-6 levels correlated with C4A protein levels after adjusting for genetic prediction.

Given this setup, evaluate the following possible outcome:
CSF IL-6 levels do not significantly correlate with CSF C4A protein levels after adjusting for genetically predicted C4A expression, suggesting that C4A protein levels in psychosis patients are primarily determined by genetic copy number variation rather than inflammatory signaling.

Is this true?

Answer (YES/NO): NO